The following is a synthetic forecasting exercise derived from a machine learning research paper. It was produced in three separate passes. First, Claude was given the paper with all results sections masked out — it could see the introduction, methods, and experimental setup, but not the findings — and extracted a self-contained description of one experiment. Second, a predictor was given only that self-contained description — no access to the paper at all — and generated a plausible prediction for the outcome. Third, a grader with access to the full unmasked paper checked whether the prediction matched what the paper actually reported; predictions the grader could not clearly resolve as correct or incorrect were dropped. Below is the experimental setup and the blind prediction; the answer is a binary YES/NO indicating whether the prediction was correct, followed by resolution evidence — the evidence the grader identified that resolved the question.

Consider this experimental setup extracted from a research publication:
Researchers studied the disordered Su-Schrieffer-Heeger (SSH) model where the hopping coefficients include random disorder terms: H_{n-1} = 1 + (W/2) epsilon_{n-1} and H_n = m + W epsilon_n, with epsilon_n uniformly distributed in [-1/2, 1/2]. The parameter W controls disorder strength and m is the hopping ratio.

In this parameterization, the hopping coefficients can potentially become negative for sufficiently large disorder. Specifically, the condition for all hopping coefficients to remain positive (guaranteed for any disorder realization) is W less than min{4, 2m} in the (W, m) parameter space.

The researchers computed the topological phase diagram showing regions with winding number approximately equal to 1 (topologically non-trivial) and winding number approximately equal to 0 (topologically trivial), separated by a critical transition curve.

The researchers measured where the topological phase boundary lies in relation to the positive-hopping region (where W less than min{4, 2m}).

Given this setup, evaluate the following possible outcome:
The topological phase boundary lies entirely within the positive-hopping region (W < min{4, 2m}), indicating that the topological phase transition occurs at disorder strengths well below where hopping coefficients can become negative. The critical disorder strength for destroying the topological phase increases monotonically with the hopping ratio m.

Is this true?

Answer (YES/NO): NO